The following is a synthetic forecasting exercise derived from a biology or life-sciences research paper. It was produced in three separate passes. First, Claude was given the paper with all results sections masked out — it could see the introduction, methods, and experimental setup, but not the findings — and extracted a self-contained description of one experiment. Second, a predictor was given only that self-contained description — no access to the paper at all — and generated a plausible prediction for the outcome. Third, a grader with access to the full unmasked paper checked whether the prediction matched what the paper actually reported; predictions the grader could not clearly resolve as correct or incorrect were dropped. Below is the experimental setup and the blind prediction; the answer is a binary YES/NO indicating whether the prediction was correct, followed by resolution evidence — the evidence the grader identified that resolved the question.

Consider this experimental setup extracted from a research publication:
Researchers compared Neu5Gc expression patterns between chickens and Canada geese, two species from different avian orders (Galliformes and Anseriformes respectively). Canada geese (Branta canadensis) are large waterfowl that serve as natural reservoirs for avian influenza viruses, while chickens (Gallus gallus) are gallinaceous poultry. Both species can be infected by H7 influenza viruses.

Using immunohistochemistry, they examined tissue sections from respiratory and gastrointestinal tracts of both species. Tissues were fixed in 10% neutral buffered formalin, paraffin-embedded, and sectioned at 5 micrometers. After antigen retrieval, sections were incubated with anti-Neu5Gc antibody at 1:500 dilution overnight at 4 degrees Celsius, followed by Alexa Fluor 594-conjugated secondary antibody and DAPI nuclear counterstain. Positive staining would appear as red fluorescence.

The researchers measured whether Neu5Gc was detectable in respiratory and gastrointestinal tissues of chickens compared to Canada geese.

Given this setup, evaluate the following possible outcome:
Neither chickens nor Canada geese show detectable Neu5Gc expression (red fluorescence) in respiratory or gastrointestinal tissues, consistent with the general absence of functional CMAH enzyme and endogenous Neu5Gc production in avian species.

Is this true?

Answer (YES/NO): YES